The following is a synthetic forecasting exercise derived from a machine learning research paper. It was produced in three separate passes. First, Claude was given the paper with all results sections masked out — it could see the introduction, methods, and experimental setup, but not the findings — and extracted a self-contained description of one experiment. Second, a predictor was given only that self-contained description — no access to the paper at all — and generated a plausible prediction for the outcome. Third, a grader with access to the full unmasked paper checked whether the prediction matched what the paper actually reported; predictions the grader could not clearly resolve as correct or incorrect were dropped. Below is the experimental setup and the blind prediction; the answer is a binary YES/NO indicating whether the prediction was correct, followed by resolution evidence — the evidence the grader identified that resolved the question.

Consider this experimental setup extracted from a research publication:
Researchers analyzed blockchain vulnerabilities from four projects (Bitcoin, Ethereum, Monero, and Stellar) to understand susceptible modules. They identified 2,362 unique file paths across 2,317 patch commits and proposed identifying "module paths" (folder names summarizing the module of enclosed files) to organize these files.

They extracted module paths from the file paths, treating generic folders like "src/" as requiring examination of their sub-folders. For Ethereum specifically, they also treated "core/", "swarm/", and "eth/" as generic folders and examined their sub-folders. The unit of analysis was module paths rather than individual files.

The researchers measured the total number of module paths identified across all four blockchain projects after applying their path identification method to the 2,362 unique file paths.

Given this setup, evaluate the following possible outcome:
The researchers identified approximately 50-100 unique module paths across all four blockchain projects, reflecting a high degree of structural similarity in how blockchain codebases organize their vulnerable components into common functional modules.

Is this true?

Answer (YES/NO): NO